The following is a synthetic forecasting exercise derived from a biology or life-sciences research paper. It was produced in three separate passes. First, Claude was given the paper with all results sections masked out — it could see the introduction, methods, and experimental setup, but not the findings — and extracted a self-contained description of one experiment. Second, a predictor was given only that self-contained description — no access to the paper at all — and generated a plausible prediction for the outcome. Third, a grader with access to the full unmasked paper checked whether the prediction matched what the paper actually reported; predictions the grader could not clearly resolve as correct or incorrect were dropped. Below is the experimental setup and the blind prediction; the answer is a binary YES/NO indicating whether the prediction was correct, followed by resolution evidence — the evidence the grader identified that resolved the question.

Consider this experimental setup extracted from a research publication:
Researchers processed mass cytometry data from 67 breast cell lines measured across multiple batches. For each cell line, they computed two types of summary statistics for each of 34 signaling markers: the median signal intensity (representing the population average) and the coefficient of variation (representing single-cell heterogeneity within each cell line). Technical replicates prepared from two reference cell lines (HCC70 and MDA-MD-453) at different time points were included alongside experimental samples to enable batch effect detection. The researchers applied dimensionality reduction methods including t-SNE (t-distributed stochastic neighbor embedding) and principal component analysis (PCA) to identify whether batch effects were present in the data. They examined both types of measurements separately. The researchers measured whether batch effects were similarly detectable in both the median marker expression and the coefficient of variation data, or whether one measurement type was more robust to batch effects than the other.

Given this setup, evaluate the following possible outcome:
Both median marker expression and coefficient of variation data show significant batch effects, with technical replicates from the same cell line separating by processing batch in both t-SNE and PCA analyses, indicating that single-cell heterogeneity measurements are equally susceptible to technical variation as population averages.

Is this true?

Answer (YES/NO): NO